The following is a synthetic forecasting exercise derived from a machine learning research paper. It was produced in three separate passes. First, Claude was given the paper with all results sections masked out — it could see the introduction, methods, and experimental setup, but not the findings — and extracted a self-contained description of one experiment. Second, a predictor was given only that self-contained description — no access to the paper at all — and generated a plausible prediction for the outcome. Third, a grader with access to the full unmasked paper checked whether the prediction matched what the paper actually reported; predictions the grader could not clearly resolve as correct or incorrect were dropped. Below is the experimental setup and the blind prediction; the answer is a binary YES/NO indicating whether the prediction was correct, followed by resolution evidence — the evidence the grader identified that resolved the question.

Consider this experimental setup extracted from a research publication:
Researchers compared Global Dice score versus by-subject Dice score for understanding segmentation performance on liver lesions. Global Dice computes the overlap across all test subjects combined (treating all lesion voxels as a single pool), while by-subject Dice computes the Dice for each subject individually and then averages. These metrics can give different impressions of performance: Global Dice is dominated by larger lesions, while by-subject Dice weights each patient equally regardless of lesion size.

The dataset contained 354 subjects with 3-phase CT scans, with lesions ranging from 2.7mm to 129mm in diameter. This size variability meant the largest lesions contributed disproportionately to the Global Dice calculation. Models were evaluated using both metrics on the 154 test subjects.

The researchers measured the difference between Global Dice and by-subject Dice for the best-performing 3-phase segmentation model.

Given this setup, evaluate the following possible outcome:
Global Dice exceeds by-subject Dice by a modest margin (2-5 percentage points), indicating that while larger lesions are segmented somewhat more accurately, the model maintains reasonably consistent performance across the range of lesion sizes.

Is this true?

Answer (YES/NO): NO